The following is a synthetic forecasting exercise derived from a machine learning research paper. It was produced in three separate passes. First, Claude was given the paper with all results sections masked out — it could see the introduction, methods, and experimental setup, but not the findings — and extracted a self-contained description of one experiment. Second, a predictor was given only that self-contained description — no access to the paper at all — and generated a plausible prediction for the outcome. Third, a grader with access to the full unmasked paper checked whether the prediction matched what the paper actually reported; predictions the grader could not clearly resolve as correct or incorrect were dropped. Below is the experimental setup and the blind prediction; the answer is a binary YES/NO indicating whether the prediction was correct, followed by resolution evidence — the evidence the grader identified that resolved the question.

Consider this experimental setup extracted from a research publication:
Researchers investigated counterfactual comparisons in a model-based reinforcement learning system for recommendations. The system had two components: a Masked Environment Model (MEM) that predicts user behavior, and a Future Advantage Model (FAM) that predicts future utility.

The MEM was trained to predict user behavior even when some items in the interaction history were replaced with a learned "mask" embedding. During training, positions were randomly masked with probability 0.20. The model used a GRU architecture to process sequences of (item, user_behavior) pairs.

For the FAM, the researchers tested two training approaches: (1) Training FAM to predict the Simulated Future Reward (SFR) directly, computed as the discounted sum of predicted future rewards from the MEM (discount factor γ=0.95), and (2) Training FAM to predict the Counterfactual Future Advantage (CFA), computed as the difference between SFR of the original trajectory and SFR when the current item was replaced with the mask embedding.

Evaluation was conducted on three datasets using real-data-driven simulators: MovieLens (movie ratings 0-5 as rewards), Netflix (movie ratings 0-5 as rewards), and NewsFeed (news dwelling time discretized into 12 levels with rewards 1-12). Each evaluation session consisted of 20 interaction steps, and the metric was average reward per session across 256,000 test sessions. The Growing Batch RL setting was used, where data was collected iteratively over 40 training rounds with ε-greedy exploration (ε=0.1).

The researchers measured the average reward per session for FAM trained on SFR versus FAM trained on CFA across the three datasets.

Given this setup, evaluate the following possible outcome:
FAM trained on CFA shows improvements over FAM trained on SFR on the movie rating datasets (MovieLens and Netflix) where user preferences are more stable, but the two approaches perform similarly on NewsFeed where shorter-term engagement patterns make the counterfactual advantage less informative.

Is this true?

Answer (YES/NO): NO